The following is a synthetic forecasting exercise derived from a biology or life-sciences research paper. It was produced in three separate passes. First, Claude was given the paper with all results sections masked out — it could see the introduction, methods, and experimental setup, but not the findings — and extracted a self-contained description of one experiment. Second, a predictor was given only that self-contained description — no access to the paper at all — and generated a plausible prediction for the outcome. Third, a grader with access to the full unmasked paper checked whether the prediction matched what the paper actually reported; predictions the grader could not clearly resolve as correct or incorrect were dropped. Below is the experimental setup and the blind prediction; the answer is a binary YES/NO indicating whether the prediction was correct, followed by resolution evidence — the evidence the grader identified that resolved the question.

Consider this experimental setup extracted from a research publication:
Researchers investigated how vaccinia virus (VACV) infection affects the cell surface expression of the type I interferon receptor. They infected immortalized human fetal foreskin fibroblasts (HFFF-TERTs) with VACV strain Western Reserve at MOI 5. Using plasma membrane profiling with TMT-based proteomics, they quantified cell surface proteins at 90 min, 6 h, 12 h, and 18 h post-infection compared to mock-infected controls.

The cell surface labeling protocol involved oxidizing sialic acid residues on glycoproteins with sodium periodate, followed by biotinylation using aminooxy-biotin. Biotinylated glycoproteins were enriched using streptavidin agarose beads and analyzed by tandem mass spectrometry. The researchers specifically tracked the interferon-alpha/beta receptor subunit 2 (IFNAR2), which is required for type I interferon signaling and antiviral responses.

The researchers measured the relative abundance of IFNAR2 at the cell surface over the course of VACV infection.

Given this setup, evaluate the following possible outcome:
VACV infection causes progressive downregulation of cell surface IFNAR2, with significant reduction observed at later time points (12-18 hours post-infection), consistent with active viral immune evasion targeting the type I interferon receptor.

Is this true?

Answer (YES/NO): YES